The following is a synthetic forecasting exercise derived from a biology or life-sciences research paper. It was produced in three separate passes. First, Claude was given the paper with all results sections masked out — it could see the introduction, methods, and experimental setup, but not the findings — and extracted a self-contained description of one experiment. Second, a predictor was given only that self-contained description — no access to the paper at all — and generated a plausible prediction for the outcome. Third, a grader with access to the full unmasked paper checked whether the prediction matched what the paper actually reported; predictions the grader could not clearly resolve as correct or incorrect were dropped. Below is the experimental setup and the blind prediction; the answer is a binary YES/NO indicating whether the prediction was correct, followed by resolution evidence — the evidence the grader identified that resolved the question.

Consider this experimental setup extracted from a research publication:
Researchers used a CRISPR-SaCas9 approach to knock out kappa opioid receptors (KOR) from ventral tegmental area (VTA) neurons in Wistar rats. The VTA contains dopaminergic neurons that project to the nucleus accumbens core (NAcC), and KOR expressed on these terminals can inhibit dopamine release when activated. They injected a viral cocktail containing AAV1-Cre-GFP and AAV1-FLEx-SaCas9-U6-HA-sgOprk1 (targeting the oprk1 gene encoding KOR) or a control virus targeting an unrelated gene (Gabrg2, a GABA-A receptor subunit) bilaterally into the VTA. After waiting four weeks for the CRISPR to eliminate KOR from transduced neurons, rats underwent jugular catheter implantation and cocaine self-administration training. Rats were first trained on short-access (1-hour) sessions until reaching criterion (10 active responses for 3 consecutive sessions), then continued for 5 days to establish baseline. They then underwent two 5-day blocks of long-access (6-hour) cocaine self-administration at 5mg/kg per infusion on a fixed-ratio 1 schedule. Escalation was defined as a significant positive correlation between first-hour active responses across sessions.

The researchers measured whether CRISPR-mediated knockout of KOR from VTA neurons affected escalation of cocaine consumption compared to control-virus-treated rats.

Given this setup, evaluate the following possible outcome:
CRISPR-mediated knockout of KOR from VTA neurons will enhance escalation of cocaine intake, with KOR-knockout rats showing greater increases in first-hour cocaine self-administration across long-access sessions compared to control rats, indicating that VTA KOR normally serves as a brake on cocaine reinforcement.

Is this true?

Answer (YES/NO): NO